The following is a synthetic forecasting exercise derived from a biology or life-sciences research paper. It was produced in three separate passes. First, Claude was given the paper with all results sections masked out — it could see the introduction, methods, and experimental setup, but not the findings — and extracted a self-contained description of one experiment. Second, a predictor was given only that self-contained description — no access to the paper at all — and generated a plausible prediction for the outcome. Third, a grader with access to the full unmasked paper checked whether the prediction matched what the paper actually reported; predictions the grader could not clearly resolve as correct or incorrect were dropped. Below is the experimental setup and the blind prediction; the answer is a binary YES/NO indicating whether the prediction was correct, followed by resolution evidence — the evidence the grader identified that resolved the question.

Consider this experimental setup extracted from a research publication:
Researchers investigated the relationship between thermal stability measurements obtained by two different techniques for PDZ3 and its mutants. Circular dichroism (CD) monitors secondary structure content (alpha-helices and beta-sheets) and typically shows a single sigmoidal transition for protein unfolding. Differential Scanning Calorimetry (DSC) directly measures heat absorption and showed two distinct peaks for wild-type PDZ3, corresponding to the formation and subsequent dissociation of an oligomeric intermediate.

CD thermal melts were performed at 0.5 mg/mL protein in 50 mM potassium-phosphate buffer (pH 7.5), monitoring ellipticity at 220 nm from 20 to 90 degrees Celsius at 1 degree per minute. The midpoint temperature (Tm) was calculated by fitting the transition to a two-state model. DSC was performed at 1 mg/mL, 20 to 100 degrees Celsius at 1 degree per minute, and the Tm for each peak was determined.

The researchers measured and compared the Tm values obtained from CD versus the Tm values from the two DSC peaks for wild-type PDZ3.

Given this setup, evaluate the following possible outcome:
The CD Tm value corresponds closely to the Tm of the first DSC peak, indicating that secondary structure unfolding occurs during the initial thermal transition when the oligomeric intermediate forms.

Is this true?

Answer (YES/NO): YES